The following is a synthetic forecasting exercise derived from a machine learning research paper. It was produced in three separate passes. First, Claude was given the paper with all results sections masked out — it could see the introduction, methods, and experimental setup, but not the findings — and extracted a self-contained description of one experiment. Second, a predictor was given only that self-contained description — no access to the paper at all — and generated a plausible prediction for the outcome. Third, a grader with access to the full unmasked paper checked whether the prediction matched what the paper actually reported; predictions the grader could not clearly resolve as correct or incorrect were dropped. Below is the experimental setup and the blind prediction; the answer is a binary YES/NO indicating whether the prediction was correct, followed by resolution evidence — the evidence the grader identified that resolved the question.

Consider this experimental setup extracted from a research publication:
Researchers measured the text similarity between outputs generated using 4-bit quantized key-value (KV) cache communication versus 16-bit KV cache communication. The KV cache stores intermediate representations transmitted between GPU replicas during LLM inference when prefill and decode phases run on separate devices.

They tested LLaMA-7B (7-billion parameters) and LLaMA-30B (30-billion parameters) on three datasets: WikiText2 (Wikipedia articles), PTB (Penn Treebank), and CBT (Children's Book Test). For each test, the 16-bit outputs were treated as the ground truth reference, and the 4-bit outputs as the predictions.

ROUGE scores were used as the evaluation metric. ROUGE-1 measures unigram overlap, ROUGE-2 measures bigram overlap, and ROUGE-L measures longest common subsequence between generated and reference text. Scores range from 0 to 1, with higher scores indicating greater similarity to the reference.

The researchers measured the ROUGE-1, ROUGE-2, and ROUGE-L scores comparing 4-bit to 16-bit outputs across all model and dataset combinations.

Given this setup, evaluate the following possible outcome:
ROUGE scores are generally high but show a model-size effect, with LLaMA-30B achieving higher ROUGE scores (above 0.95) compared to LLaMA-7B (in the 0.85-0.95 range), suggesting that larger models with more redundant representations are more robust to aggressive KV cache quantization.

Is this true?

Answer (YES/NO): NO